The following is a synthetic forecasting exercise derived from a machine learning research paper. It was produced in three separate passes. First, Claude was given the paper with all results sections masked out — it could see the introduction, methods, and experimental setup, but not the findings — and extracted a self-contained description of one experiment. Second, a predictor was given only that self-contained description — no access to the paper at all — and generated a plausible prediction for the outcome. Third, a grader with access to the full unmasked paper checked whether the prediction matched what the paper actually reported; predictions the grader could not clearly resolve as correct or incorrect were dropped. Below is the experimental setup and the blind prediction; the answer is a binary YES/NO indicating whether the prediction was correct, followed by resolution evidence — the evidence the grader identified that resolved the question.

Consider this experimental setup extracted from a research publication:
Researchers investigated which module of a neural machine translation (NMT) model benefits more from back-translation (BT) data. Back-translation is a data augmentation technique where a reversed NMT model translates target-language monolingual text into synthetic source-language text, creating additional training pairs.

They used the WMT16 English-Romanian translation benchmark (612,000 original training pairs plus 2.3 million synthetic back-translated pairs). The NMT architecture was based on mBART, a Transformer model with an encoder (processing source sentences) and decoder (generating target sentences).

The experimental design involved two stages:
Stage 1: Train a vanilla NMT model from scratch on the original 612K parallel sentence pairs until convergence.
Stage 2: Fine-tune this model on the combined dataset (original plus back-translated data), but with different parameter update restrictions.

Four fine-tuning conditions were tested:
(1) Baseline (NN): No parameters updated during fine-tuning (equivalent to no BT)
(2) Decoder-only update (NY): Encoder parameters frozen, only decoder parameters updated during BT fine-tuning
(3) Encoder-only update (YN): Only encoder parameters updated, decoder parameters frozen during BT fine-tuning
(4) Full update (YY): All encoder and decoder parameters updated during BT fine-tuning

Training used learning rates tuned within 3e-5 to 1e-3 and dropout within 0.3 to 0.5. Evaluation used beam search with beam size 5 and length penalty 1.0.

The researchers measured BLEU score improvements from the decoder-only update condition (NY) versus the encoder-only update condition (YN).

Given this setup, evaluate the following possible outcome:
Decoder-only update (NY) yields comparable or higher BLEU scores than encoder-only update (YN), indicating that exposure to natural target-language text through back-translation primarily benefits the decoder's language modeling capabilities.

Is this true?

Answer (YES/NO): YES